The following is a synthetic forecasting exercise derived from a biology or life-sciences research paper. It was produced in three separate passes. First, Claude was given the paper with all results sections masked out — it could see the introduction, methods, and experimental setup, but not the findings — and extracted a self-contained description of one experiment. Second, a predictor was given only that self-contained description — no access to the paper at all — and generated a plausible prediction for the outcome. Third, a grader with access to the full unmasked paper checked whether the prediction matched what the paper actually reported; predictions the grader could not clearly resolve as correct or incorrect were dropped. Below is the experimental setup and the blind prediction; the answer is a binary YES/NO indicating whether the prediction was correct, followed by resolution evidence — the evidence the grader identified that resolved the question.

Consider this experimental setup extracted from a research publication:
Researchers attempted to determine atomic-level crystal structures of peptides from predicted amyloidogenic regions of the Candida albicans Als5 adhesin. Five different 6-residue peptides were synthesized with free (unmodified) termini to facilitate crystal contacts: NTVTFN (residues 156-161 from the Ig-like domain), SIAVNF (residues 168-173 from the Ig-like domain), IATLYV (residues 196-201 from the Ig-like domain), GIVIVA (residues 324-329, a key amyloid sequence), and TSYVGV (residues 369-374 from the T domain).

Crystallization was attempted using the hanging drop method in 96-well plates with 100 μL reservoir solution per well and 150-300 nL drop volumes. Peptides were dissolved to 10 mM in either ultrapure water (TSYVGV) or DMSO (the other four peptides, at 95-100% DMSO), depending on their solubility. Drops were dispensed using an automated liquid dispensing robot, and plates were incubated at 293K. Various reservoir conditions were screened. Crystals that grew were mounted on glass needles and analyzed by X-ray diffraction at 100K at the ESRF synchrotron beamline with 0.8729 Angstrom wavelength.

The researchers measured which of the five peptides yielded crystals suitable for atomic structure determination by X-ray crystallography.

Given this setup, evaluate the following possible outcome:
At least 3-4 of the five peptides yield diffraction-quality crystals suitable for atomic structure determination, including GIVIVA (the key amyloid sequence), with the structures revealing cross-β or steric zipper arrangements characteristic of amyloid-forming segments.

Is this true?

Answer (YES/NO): NO